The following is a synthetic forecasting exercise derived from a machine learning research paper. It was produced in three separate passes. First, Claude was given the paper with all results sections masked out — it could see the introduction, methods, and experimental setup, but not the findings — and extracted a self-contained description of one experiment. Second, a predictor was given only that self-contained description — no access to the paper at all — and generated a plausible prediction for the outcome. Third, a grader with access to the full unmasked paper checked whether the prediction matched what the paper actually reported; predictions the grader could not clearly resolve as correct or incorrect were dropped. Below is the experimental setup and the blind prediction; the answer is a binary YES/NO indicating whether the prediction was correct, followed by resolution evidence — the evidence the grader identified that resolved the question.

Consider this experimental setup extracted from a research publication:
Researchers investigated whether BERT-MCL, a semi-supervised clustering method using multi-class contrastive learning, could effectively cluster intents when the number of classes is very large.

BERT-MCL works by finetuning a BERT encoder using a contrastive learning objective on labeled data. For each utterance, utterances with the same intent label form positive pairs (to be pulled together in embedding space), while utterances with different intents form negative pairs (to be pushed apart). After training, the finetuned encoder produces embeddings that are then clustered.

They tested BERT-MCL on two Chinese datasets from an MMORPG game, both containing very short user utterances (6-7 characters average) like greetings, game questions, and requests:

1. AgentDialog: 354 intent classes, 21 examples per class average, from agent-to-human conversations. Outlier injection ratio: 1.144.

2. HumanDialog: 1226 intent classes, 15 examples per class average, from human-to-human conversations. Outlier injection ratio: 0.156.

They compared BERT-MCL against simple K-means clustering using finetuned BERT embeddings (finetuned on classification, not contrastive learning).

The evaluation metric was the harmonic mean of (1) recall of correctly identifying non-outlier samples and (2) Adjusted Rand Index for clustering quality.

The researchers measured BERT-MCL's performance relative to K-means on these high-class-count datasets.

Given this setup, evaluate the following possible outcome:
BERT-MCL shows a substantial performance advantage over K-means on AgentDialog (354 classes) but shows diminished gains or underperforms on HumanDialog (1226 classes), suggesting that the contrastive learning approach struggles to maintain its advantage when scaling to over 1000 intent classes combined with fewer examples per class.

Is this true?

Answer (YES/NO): NO